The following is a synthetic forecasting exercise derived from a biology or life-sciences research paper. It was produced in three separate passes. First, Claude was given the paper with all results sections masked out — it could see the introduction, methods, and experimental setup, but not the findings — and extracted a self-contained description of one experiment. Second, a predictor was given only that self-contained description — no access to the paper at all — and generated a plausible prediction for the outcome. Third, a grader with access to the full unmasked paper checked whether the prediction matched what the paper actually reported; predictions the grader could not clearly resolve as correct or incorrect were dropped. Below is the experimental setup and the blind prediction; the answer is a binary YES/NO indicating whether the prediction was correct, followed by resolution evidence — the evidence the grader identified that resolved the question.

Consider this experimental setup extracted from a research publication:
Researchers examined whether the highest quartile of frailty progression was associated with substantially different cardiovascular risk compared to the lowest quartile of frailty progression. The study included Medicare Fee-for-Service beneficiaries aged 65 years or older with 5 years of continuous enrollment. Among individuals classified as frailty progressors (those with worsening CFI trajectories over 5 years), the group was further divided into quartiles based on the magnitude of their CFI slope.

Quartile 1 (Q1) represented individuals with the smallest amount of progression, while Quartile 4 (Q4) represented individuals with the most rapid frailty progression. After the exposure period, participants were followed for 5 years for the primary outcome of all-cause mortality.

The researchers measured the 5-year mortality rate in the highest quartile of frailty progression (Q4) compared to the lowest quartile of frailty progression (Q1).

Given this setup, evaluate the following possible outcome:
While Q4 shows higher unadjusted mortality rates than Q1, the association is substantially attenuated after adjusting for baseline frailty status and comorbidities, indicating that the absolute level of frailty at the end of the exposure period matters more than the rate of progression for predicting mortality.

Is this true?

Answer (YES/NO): NO